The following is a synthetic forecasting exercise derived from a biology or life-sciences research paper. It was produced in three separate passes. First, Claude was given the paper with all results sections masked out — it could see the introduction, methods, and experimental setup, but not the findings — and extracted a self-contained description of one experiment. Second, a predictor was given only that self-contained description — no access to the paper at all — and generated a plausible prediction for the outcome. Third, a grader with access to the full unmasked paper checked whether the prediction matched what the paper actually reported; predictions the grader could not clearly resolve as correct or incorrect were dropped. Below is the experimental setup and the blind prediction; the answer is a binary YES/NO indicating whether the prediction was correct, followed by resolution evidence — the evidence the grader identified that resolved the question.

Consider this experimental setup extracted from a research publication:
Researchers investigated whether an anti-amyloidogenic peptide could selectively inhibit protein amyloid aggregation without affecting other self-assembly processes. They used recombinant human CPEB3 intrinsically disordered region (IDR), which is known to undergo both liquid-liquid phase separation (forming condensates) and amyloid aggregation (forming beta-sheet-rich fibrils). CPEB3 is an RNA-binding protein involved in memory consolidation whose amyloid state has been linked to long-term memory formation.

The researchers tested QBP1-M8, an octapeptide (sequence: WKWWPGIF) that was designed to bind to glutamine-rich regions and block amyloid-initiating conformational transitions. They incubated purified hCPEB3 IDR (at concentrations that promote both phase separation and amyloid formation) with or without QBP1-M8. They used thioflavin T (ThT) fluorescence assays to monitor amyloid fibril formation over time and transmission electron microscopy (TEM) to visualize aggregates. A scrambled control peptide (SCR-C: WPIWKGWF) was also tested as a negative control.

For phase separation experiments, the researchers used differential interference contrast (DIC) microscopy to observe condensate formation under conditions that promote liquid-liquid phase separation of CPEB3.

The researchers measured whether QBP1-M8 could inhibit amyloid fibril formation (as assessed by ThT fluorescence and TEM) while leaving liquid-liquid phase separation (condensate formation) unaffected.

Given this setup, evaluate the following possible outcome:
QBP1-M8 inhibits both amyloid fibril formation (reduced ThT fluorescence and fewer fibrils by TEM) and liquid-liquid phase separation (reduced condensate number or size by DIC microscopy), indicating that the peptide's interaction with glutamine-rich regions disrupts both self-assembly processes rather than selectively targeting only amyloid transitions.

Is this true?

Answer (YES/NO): NO